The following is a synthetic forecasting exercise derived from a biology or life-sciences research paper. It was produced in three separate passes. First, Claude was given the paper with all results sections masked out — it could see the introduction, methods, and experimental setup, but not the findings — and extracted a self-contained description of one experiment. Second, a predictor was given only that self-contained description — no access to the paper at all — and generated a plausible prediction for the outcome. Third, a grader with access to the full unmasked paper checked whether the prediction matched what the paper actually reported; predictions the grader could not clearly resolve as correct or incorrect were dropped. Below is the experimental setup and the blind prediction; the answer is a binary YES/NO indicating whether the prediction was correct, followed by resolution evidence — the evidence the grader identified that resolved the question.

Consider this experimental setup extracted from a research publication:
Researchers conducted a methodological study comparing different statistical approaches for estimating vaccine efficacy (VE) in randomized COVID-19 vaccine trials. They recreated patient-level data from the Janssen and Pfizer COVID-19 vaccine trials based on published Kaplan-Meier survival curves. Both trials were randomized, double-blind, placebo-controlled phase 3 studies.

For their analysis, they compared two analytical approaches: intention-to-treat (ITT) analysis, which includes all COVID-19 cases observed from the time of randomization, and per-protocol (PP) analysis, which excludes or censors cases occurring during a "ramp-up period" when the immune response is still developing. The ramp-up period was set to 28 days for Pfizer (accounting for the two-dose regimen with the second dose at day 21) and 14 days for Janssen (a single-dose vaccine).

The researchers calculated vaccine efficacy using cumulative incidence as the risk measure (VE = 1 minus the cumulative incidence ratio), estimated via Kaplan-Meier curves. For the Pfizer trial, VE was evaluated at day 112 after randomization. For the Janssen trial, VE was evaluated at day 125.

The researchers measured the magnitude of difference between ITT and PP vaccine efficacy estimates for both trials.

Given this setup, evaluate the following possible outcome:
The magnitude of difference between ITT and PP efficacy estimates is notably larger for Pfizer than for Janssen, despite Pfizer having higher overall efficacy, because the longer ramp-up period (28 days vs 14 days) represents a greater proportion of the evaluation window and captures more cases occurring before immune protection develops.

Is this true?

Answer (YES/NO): NO